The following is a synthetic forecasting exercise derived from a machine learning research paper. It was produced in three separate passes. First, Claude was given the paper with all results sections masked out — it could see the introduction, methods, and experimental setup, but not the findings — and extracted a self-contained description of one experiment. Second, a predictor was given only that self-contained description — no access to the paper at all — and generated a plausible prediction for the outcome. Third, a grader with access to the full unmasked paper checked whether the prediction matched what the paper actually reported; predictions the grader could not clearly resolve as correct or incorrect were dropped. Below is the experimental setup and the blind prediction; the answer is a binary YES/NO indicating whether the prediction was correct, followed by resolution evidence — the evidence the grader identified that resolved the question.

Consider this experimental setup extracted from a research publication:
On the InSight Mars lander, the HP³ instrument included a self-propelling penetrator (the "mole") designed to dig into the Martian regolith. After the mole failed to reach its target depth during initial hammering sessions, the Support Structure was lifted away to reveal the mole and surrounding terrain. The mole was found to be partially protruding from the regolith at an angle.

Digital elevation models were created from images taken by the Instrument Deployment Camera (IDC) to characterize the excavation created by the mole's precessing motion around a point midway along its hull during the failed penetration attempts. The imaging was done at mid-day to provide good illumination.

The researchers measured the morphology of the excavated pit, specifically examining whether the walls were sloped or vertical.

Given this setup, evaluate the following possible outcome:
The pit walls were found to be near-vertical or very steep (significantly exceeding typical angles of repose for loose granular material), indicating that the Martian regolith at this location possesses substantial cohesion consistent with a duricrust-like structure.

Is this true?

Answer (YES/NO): YES